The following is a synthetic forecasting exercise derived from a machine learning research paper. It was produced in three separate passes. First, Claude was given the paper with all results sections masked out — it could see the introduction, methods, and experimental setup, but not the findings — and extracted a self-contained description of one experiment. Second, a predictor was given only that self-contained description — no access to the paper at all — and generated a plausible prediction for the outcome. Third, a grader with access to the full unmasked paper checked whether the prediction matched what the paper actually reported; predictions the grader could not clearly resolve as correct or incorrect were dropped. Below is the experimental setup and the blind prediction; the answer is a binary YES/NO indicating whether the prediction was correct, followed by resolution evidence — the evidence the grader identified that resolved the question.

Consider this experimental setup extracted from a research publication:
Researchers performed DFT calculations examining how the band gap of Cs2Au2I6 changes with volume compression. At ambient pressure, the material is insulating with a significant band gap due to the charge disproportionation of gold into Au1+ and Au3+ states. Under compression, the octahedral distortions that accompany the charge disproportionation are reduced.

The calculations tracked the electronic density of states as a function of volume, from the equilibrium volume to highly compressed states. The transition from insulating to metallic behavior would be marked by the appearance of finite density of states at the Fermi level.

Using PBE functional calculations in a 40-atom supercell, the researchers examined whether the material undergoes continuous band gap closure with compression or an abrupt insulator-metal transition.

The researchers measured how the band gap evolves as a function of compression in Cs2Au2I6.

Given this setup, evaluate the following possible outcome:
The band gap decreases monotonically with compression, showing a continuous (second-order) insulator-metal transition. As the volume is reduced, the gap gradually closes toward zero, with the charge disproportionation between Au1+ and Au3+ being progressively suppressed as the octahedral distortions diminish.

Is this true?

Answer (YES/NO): NO